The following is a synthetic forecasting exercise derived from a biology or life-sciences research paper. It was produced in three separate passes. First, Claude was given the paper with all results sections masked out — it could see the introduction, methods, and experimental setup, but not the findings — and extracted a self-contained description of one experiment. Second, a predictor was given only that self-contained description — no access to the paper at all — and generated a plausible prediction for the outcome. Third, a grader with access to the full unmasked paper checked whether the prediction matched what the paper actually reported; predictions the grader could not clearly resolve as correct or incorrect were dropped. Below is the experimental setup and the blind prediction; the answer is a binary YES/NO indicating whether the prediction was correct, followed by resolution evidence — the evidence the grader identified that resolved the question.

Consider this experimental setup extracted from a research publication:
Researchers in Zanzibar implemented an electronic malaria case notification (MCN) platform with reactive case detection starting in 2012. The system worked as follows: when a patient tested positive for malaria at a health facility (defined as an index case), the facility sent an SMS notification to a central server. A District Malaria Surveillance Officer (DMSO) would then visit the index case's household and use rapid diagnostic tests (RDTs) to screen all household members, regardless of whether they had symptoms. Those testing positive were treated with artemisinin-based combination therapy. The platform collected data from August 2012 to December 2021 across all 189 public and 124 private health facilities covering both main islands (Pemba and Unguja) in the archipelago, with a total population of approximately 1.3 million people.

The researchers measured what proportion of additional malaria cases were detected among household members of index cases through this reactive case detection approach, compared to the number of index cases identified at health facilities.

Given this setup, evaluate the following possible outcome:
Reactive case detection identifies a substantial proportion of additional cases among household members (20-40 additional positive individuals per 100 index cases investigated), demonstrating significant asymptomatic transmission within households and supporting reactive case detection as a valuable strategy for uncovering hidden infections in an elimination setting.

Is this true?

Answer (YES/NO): YES